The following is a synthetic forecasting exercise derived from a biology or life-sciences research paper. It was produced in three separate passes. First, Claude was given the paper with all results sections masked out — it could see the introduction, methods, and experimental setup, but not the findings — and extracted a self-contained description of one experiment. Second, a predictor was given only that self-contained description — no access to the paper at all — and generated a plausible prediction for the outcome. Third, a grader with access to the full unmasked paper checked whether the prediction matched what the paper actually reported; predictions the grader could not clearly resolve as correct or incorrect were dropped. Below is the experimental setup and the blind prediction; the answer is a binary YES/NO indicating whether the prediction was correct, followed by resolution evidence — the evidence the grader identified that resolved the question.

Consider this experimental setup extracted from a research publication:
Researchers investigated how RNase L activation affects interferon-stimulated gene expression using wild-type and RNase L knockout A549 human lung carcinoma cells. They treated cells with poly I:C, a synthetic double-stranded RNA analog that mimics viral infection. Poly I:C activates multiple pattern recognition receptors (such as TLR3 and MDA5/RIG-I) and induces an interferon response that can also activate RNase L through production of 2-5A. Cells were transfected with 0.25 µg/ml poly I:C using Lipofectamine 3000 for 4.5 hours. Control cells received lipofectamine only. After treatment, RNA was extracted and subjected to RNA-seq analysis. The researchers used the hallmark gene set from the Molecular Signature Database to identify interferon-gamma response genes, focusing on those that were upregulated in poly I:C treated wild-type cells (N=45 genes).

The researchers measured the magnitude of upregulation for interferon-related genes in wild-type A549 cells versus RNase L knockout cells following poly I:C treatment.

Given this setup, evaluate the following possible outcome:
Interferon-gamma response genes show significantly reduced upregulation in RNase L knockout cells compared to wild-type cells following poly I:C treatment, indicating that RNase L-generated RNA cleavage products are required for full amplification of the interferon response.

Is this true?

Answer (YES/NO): NO